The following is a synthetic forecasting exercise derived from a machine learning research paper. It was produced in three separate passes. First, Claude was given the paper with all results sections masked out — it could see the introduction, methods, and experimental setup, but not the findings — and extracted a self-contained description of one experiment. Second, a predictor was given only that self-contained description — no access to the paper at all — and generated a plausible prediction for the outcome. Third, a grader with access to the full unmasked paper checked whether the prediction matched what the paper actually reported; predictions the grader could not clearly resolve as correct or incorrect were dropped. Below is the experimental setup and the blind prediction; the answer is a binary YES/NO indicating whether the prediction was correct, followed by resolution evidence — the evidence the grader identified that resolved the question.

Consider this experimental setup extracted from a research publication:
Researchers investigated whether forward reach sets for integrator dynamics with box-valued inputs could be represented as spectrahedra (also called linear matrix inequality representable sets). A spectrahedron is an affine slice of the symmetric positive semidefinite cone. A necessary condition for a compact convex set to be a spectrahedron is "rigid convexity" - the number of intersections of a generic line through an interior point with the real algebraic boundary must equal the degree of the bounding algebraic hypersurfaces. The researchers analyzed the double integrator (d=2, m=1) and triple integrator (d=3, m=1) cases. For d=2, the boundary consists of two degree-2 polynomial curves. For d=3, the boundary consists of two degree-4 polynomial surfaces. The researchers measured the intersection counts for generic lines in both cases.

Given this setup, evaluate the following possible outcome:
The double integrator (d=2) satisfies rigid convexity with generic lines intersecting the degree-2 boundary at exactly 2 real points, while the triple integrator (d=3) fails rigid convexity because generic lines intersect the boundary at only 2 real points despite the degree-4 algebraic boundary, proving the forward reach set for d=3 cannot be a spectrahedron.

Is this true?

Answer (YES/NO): NO